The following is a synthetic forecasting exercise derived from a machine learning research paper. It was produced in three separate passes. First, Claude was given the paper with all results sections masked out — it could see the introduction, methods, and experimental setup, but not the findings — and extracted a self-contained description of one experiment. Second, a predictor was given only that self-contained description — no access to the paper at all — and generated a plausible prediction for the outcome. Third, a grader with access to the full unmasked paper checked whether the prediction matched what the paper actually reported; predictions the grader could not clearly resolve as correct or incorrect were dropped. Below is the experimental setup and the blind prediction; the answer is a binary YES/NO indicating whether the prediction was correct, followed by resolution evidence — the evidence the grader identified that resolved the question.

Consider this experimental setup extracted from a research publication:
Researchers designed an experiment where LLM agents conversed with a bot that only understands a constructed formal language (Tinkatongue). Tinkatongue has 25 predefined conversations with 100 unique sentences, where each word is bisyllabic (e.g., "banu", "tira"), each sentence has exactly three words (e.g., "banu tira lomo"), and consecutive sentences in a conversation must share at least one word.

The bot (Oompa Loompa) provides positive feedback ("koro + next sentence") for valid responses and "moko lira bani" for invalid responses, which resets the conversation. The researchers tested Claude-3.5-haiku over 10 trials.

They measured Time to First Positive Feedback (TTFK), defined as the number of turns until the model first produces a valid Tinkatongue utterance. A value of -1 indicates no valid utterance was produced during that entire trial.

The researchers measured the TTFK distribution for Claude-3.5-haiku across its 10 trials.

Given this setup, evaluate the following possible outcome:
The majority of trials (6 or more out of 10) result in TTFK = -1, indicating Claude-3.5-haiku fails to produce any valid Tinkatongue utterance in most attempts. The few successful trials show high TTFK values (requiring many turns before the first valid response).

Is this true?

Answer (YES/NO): NO